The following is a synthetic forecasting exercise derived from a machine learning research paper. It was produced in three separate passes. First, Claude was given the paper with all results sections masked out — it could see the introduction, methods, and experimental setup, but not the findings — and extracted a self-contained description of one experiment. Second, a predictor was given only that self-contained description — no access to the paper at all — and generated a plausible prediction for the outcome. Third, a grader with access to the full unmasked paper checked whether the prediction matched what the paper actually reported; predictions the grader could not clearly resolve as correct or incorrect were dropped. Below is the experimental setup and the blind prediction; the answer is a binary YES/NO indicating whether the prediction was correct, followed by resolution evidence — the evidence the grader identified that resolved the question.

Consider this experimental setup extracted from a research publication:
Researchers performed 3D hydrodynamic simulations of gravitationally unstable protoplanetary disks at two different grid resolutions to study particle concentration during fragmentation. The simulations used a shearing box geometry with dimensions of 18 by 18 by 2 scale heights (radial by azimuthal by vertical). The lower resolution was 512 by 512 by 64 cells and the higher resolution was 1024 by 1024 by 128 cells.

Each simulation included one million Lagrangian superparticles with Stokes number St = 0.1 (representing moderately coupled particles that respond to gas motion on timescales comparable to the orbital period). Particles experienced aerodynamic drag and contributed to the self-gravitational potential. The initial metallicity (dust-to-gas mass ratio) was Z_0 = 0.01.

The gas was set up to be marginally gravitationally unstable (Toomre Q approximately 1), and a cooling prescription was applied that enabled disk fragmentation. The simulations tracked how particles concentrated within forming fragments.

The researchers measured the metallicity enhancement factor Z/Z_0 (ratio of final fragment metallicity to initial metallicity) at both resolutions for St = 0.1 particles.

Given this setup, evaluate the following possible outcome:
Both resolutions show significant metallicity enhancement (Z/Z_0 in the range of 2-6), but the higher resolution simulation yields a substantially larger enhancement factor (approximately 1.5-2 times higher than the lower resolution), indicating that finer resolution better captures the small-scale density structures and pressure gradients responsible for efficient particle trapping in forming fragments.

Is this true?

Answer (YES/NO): NO